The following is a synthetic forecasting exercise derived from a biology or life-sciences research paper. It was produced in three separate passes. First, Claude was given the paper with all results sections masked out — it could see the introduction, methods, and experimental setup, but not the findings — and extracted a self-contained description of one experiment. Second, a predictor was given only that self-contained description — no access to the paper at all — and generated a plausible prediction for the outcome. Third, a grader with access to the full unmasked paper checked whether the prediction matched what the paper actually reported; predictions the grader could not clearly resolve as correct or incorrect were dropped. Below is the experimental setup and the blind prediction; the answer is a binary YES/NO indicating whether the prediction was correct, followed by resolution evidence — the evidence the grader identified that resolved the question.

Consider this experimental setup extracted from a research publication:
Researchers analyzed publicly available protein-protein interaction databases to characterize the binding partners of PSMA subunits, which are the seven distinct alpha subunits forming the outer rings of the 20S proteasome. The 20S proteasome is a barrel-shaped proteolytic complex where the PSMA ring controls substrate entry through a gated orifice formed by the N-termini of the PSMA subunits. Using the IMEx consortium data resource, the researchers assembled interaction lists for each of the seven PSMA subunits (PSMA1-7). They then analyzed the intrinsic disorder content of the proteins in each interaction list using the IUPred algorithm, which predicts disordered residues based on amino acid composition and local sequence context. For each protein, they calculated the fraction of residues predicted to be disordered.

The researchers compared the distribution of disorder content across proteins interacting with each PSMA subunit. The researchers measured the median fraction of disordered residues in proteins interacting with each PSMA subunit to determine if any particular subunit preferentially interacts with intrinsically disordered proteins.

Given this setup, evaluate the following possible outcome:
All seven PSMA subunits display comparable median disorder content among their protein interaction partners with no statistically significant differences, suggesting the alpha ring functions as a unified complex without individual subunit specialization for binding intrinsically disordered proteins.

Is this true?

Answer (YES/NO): NO